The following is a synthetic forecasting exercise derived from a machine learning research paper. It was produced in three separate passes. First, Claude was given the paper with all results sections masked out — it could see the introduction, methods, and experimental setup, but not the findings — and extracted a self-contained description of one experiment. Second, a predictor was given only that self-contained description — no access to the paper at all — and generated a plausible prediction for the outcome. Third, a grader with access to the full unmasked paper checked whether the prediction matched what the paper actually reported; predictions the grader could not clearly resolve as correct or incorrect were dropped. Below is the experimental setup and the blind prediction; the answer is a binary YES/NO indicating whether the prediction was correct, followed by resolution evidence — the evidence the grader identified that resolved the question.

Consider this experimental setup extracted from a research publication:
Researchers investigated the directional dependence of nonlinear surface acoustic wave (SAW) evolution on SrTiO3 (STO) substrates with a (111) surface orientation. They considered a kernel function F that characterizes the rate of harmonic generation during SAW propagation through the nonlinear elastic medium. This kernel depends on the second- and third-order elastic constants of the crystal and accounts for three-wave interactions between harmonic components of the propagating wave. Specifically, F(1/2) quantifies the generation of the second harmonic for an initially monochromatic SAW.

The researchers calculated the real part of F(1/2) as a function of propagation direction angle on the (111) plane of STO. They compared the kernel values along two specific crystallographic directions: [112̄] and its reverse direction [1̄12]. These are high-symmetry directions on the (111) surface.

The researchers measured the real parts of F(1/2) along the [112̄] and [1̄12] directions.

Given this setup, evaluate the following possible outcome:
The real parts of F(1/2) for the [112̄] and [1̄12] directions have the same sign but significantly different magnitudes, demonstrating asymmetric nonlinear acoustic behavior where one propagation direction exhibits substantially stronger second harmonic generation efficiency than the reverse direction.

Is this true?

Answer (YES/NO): NO